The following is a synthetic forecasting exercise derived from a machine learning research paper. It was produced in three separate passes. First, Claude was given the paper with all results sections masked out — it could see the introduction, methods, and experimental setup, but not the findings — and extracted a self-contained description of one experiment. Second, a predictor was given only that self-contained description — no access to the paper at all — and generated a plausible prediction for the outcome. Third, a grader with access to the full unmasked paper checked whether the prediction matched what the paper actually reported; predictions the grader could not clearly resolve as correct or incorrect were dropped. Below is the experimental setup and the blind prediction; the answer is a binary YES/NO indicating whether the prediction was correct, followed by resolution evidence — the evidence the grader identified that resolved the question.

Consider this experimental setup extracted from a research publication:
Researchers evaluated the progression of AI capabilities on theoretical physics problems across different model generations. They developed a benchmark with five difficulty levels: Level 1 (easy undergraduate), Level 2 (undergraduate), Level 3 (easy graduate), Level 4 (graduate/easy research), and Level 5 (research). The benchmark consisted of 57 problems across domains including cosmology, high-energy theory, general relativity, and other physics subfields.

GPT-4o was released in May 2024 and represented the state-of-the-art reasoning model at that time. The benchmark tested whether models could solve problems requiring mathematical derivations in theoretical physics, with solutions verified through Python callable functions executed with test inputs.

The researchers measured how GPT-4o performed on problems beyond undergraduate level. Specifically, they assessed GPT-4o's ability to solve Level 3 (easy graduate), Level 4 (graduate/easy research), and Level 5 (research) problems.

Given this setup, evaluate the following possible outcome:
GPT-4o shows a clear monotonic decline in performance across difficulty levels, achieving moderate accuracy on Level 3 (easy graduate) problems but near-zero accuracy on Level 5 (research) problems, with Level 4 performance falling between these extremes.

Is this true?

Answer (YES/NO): NO